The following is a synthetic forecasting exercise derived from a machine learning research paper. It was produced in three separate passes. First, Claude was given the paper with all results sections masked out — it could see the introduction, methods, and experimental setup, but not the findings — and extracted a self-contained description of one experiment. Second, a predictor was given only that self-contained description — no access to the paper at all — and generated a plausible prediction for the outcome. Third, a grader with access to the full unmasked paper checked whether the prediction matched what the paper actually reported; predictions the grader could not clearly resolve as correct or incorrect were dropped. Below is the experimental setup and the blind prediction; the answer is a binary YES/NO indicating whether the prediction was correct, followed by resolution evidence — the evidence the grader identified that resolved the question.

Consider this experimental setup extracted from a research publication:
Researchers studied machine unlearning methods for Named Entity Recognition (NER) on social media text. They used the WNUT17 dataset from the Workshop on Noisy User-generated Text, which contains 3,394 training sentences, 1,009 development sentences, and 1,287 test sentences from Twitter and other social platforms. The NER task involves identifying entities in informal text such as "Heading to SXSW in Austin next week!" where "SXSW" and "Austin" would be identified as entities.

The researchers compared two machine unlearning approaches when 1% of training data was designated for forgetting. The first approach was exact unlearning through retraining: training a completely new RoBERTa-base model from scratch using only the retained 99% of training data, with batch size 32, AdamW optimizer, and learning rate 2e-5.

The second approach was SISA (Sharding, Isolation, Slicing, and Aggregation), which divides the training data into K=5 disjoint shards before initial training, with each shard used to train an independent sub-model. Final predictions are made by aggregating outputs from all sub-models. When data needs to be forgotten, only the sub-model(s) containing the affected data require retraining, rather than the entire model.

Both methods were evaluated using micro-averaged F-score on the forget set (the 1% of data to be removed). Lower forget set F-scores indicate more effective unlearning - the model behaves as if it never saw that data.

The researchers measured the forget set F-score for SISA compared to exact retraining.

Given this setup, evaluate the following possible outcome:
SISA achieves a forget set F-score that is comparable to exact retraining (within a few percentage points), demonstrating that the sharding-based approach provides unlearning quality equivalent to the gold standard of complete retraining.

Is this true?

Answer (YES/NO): YES